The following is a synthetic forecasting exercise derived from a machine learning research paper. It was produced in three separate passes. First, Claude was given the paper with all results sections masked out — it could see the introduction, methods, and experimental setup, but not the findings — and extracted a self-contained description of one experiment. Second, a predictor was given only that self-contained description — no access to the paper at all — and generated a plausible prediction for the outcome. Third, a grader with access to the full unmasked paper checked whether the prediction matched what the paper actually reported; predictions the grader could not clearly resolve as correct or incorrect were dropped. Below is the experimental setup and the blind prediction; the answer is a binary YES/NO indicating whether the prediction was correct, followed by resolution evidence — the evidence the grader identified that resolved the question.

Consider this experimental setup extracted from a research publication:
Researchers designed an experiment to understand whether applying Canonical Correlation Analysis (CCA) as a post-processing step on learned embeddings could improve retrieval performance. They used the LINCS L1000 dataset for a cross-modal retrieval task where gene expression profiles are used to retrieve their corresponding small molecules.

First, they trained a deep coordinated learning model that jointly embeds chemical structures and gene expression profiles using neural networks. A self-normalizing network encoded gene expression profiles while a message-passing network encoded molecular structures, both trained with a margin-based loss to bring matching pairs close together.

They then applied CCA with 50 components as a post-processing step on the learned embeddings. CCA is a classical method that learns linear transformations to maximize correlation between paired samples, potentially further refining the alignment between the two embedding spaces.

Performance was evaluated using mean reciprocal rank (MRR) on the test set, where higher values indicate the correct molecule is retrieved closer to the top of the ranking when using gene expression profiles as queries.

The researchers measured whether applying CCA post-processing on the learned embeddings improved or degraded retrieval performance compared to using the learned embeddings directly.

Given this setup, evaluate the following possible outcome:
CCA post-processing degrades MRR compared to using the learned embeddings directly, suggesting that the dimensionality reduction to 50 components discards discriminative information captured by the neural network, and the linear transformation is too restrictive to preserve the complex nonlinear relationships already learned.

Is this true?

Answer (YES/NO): NO